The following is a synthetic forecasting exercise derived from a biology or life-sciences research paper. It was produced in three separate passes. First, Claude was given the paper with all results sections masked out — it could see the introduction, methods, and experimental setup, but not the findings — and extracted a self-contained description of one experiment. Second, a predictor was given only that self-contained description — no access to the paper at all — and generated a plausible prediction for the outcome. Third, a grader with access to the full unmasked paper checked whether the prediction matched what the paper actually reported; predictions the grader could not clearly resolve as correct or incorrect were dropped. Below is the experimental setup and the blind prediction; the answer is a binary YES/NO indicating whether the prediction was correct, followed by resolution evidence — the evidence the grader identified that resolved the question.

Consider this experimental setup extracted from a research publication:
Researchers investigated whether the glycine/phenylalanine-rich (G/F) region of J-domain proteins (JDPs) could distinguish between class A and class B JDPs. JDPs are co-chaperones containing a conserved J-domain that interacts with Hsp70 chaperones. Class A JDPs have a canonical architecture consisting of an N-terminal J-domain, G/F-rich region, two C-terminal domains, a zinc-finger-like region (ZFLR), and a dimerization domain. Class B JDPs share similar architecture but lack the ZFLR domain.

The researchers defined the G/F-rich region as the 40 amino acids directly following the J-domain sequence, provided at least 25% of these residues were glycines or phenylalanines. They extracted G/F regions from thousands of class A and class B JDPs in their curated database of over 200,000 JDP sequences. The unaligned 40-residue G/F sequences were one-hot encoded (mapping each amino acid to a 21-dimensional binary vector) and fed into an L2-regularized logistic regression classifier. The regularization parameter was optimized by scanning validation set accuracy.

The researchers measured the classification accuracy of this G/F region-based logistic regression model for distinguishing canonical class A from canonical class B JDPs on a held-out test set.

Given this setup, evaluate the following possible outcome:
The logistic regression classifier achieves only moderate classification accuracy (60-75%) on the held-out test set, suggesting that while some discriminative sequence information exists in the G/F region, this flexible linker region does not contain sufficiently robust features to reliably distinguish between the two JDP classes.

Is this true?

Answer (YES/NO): NO